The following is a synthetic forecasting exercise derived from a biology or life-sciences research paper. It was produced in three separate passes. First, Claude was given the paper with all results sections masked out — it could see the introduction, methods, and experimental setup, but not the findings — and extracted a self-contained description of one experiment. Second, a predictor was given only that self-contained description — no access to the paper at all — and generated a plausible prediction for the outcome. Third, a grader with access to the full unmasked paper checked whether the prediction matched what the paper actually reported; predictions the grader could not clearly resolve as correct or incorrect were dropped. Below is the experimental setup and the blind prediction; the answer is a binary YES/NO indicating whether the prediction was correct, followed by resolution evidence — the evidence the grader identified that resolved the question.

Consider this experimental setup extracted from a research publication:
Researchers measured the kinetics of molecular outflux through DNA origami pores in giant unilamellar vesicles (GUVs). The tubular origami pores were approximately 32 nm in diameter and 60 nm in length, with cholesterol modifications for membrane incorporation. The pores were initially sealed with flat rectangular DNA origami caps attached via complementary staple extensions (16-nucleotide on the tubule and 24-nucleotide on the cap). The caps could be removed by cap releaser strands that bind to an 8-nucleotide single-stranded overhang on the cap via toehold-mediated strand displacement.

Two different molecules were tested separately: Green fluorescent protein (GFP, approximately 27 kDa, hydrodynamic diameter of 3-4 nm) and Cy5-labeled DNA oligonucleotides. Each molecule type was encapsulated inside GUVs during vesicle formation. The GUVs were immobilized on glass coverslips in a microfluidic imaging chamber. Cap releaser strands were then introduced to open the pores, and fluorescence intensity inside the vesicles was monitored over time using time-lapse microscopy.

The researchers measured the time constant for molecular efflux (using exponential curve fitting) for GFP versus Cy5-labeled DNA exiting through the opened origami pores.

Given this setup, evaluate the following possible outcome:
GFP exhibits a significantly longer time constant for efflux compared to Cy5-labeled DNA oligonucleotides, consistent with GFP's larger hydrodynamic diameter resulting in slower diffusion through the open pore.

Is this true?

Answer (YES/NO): NO